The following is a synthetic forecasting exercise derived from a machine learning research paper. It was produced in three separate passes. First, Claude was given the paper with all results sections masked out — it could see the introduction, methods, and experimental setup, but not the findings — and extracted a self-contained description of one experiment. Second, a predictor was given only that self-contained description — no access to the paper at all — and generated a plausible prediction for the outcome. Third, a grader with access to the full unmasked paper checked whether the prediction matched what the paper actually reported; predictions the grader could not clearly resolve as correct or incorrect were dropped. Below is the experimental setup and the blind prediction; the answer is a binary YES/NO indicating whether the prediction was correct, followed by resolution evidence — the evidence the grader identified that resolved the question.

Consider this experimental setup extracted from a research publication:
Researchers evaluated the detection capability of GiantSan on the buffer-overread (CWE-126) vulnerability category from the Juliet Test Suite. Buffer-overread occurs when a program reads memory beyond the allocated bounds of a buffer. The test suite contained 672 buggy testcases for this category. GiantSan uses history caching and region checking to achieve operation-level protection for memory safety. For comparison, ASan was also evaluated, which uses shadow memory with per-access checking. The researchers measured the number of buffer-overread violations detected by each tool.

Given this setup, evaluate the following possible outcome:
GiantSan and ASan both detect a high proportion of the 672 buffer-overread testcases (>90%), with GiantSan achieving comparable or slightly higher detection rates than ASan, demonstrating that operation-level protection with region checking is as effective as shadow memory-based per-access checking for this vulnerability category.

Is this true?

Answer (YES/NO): NO